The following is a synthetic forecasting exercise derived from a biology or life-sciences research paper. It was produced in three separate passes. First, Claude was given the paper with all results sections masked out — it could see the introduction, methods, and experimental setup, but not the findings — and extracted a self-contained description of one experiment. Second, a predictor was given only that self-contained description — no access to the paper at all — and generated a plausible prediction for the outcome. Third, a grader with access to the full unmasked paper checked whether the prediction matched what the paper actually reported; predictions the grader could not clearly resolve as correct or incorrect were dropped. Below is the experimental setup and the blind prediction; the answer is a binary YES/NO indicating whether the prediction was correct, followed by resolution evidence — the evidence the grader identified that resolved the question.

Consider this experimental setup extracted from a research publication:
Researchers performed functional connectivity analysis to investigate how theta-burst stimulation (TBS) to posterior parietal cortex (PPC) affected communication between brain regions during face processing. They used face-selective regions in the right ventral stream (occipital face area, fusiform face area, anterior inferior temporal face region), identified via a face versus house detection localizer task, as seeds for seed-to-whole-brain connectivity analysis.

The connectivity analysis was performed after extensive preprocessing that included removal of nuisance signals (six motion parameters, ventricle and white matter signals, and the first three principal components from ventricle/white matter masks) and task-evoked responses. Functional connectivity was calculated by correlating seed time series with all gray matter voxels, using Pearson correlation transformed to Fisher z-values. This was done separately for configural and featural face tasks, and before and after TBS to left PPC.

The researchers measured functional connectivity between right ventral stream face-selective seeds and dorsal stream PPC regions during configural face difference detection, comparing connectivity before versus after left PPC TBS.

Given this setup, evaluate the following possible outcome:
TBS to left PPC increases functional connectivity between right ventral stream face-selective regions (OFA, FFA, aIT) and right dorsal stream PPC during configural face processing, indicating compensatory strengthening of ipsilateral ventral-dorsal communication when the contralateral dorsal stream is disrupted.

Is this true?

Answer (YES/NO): NO